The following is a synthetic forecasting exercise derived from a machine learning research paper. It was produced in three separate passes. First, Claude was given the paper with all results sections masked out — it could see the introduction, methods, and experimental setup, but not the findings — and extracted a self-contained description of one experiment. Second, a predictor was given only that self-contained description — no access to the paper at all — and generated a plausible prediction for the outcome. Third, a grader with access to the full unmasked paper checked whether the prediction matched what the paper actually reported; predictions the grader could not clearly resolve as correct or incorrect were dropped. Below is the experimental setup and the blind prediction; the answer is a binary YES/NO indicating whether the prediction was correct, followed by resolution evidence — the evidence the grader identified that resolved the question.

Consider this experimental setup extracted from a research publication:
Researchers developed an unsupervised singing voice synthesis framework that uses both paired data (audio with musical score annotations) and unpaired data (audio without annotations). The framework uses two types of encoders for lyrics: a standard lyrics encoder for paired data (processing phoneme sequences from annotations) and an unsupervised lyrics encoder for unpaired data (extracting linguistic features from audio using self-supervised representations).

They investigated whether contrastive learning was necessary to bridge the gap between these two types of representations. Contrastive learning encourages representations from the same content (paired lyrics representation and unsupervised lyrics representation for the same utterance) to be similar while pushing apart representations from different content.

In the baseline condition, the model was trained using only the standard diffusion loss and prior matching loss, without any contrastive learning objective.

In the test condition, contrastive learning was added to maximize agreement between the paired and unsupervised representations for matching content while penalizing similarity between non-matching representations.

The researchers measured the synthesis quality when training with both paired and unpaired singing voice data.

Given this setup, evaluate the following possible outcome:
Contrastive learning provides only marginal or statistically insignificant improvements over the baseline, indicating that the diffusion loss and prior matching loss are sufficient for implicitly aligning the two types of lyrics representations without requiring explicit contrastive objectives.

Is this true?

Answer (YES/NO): NO